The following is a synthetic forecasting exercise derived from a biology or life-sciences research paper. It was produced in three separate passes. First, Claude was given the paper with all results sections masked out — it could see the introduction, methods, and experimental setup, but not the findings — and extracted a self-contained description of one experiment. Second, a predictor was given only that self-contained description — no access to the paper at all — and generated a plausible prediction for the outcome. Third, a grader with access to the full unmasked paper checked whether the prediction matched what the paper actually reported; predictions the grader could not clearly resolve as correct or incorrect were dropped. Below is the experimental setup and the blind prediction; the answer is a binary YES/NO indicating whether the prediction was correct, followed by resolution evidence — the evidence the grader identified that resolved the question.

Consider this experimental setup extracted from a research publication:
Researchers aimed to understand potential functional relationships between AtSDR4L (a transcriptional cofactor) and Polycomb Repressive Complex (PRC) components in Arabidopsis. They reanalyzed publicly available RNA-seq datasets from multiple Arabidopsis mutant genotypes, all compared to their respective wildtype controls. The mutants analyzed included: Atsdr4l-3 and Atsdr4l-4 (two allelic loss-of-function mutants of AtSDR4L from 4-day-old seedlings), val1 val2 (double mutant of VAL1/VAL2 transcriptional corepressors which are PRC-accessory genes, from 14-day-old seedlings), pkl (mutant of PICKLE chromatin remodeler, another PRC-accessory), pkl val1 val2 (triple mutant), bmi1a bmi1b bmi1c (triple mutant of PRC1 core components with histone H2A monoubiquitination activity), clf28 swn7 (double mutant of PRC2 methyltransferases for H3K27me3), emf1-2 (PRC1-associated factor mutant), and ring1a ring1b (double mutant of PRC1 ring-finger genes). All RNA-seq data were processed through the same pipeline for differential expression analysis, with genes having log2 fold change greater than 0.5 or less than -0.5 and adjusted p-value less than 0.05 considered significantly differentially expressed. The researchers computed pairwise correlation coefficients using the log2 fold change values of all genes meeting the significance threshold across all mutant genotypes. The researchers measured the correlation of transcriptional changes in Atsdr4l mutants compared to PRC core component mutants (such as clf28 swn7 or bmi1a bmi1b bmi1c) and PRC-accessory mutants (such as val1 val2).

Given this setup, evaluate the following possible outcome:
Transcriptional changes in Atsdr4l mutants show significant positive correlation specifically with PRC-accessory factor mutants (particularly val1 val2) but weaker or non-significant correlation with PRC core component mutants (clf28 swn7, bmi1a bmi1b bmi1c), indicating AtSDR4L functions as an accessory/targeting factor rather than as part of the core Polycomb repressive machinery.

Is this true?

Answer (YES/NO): NO